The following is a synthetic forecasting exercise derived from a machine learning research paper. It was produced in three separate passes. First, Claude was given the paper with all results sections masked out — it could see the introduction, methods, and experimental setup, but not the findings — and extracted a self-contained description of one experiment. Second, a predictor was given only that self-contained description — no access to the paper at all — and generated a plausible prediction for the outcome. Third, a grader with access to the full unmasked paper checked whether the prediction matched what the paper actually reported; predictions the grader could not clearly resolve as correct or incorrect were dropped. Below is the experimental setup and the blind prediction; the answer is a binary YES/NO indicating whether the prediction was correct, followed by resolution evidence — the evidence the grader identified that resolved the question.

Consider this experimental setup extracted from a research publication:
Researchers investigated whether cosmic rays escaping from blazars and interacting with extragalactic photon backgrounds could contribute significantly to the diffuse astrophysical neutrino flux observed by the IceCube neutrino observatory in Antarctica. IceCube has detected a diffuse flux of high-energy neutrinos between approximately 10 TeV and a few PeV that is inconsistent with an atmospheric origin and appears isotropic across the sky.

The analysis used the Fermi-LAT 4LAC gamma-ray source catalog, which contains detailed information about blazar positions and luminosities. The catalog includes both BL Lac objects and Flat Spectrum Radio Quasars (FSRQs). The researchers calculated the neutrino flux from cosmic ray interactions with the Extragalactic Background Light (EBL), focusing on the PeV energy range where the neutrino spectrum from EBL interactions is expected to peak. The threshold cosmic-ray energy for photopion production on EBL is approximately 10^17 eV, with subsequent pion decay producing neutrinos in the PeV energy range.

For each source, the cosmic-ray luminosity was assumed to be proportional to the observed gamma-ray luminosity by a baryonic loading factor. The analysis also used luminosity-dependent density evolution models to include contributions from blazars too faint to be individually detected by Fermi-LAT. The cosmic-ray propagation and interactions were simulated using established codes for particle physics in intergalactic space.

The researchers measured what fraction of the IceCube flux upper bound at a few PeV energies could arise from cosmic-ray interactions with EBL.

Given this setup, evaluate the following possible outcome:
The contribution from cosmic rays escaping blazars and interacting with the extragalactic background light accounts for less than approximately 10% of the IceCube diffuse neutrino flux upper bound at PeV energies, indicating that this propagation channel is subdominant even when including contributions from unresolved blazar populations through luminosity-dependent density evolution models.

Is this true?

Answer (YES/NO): NO